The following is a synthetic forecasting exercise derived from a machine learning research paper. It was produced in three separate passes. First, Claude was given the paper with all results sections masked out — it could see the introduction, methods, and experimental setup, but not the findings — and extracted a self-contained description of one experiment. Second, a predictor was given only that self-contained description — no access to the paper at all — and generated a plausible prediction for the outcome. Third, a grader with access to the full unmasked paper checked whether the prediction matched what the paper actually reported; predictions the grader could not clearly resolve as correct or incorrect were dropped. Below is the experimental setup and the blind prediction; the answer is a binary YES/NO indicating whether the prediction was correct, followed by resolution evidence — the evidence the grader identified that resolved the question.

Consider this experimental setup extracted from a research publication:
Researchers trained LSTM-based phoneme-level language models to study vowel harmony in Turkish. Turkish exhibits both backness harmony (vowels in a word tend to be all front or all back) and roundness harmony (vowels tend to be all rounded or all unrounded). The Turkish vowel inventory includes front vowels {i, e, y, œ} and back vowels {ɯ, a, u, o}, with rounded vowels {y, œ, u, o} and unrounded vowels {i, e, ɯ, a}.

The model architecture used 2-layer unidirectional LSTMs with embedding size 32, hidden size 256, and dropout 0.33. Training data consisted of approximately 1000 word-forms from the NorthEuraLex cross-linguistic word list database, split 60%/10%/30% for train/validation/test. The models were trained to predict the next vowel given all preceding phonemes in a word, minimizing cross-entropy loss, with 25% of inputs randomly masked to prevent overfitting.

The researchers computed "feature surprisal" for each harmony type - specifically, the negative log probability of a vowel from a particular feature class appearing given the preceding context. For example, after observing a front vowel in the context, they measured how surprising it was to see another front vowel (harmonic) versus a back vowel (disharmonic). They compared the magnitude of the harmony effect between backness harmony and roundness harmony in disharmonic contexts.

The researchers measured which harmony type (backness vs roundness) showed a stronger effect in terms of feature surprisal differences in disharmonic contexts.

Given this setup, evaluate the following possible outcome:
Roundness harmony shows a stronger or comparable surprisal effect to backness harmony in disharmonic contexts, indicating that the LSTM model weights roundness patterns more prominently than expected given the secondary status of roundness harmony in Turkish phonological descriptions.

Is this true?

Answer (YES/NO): NO